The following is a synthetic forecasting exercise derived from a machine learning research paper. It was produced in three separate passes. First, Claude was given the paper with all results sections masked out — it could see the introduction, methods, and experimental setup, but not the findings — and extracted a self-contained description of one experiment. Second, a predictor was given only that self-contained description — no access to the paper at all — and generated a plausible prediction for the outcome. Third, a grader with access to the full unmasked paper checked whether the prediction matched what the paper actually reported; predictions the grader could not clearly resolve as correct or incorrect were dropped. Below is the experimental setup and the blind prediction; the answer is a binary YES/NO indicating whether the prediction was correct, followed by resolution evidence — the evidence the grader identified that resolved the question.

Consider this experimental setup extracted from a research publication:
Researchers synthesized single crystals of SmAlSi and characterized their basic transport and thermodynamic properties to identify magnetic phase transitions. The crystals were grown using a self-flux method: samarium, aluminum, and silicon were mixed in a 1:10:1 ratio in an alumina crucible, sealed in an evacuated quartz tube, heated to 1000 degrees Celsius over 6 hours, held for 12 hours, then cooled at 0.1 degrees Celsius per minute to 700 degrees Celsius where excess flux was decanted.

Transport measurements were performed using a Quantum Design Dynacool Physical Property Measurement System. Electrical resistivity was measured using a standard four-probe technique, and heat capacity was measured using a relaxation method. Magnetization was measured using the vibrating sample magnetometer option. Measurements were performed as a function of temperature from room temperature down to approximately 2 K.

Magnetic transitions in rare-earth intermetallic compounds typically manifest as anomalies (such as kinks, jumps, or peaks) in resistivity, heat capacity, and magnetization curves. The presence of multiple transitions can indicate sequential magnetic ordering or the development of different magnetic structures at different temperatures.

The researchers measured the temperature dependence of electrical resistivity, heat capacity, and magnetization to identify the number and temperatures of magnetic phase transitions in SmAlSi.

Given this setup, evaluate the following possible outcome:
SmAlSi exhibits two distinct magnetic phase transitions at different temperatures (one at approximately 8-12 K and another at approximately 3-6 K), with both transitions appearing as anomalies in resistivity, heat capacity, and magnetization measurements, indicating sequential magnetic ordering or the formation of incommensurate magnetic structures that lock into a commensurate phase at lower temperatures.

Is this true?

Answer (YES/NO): YES